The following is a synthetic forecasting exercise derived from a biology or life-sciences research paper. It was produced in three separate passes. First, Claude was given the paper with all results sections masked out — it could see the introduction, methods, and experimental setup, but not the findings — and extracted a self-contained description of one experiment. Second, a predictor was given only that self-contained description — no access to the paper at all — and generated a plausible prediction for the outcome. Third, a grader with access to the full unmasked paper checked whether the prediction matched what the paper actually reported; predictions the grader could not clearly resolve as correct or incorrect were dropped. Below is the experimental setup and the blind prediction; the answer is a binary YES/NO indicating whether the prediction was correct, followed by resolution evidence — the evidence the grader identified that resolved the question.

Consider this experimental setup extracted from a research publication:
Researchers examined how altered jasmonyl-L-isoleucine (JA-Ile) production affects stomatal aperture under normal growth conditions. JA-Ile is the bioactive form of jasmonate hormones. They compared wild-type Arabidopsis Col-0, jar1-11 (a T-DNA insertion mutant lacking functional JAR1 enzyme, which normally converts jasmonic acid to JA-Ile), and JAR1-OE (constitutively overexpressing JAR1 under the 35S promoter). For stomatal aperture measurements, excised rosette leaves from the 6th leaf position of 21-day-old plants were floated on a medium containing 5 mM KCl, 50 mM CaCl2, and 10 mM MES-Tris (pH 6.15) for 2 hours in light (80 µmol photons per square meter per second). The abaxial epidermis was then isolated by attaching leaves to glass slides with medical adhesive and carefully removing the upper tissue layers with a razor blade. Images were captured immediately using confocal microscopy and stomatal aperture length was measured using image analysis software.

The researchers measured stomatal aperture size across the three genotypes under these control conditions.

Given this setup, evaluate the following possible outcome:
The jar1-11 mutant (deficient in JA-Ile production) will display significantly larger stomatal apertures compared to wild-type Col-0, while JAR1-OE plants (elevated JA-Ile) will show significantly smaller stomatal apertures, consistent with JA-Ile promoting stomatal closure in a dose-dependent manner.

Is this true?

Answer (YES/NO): YES